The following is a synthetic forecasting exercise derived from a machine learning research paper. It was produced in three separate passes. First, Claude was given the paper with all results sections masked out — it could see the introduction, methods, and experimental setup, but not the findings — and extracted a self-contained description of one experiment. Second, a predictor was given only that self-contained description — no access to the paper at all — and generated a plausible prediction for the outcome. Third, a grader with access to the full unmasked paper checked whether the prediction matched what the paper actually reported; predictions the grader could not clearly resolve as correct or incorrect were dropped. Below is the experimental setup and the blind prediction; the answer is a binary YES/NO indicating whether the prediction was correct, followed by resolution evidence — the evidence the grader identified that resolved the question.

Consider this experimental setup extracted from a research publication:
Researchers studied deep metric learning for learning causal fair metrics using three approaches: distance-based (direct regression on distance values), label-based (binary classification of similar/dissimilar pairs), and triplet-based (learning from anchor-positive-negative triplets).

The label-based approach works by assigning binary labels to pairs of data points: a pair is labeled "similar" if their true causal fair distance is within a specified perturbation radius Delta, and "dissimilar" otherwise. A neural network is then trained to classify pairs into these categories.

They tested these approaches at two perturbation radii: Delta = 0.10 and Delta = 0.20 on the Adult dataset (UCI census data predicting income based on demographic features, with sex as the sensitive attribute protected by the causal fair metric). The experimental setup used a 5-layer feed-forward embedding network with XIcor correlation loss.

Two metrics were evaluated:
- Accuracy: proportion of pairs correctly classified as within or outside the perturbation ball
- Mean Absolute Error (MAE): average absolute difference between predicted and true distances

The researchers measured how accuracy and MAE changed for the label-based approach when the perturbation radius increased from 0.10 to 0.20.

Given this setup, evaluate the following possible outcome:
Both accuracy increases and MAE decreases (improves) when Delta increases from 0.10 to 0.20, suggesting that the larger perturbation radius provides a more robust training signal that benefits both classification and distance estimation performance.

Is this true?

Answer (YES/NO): NO